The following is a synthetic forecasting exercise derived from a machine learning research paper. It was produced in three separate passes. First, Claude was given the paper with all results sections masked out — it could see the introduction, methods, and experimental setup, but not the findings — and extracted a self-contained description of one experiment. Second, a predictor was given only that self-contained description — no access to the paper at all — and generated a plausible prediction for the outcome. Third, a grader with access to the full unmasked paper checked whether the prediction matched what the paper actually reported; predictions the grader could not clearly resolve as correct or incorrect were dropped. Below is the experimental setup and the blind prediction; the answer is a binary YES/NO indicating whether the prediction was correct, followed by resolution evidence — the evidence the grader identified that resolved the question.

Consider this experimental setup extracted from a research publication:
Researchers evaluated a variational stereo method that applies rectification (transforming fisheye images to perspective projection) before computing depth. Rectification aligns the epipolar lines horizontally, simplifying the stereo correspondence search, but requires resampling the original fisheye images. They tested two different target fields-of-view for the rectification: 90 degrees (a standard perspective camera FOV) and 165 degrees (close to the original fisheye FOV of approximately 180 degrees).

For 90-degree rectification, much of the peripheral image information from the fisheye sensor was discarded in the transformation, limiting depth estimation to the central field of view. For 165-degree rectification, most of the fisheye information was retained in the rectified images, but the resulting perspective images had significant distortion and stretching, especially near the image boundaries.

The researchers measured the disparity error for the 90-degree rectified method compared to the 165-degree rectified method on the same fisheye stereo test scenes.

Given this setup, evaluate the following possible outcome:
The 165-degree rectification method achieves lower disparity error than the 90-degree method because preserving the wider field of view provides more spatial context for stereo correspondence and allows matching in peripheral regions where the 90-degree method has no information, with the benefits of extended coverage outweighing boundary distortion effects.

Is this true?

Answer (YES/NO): NO